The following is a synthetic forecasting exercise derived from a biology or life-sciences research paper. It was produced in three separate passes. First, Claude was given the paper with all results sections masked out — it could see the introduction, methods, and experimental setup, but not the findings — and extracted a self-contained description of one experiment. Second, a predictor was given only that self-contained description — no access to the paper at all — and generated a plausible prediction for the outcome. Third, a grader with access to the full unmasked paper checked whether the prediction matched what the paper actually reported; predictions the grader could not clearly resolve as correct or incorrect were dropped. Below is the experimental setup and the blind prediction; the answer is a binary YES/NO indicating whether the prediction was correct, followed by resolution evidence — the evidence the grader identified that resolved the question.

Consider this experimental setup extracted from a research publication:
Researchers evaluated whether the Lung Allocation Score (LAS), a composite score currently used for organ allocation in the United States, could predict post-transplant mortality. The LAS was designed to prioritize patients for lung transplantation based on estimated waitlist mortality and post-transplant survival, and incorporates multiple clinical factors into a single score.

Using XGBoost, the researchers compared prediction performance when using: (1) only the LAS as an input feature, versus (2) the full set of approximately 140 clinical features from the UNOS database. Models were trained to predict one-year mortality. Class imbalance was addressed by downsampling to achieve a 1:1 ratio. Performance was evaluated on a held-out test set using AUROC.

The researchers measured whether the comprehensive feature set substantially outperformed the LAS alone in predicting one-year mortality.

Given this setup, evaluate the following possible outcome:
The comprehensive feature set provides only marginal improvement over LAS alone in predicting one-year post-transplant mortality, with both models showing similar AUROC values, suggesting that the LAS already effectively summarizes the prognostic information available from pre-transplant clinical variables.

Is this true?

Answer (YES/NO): NO